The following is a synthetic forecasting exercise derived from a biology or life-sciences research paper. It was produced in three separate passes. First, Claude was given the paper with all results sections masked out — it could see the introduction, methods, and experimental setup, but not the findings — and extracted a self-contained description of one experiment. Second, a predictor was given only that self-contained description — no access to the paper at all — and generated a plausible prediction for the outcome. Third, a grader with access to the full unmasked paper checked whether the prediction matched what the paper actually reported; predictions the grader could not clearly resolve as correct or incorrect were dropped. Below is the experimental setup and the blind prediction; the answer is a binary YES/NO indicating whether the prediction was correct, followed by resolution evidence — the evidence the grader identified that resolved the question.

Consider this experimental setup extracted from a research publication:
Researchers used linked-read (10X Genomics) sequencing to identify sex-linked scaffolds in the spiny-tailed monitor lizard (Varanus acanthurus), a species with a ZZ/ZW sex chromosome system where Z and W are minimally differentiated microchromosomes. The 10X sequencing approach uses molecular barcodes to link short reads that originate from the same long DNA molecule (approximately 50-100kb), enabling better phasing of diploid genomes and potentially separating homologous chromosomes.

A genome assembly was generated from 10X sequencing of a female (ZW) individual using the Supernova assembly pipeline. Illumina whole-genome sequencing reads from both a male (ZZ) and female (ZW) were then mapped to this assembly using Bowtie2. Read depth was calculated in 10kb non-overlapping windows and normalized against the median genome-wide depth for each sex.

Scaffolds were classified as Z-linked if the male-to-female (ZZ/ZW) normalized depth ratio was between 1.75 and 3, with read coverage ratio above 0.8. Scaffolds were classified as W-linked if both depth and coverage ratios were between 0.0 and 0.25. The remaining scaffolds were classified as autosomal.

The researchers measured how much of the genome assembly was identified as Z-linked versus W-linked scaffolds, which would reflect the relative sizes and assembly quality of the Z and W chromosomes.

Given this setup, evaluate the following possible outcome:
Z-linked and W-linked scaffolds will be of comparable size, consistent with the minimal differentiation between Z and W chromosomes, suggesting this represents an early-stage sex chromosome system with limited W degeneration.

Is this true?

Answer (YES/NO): NO